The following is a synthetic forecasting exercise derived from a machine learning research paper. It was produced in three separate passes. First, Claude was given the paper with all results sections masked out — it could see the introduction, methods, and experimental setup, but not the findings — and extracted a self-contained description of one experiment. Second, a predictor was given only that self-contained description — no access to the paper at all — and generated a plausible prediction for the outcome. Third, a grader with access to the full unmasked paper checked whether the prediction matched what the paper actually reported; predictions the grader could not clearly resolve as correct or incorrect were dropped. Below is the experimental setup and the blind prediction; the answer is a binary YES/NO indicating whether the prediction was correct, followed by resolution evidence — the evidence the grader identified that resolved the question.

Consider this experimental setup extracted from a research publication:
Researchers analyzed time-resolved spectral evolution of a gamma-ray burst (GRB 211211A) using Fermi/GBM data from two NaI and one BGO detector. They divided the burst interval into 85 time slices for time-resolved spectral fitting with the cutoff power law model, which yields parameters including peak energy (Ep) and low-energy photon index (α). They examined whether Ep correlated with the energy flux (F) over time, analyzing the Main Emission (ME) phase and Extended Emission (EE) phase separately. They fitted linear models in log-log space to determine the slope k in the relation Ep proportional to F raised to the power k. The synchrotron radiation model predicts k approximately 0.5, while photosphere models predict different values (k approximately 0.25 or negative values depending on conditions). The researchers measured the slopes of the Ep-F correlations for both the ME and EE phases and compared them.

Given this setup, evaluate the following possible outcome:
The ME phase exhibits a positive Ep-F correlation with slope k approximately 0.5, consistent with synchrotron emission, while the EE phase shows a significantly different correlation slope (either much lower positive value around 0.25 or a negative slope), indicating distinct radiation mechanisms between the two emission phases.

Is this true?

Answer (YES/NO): NO